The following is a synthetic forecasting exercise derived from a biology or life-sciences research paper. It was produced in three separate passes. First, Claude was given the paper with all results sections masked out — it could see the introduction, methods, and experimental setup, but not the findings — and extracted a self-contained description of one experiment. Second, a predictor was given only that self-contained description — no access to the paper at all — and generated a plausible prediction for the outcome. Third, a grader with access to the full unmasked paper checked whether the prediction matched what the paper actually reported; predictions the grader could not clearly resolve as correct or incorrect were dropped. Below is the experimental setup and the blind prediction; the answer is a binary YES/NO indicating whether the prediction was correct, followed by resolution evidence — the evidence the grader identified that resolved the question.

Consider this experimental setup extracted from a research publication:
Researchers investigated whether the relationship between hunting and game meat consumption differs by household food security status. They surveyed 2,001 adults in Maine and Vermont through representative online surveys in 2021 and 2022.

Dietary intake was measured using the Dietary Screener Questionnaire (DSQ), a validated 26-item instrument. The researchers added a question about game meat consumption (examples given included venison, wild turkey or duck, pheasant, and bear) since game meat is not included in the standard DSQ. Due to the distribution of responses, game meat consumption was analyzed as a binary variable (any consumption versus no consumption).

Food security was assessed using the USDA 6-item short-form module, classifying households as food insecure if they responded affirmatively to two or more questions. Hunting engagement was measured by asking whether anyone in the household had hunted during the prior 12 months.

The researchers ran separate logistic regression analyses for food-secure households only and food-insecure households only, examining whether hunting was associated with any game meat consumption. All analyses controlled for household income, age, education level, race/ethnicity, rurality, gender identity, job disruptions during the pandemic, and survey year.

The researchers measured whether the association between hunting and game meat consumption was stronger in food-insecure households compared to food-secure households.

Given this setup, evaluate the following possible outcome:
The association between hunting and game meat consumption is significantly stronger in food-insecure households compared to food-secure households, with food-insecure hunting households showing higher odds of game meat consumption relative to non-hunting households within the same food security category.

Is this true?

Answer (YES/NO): NO